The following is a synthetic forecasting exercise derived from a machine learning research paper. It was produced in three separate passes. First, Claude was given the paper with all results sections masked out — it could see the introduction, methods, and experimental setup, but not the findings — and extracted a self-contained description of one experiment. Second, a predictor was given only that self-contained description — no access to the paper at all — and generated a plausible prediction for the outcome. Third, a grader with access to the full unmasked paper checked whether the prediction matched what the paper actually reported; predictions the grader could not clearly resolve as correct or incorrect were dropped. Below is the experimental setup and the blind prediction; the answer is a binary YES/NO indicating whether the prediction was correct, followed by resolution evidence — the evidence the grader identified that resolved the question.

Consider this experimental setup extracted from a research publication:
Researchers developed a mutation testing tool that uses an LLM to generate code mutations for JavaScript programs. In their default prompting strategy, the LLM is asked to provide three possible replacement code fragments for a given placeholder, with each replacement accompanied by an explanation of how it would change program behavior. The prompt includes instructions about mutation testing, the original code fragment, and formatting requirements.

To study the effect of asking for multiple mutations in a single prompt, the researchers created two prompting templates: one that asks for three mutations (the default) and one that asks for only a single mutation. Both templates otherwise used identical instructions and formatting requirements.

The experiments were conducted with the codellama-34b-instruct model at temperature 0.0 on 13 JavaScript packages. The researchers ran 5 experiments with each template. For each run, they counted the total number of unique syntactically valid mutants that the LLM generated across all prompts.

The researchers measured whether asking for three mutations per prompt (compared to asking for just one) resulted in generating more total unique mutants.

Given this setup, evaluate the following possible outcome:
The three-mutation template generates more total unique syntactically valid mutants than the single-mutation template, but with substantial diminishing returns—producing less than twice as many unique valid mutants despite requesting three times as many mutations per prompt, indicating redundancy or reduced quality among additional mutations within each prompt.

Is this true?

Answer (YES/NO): NO